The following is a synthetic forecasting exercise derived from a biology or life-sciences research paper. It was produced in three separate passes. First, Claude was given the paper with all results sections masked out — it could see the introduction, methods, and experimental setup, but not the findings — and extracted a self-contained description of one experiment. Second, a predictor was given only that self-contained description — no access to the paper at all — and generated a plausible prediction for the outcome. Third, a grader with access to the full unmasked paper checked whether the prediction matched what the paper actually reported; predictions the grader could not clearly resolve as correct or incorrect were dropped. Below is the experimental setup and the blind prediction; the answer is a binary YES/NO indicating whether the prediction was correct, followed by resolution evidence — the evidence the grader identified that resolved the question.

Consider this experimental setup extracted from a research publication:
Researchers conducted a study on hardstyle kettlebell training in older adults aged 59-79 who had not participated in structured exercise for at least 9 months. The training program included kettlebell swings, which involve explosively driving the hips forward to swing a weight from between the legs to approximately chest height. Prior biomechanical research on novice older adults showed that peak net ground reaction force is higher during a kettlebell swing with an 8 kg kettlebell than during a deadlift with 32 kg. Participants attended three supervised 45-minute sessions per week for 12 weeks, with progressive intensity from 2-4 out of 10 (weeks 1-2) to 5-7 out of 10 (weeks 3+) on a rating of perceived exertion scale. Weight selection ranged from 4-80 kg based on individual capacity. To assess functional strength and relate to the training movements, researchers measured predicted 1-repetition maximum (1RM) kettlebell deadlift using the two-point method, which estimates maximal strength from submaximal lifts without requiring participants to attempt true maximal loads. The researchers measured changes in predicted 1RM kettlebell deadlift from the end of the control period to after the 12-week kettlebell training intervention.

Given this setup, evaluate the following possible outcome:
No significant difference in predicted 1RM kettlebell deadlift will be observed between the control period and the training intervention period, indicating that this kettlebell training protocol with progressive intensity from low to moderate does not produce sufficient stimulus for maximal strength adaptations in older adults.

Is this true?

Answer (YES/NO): NO